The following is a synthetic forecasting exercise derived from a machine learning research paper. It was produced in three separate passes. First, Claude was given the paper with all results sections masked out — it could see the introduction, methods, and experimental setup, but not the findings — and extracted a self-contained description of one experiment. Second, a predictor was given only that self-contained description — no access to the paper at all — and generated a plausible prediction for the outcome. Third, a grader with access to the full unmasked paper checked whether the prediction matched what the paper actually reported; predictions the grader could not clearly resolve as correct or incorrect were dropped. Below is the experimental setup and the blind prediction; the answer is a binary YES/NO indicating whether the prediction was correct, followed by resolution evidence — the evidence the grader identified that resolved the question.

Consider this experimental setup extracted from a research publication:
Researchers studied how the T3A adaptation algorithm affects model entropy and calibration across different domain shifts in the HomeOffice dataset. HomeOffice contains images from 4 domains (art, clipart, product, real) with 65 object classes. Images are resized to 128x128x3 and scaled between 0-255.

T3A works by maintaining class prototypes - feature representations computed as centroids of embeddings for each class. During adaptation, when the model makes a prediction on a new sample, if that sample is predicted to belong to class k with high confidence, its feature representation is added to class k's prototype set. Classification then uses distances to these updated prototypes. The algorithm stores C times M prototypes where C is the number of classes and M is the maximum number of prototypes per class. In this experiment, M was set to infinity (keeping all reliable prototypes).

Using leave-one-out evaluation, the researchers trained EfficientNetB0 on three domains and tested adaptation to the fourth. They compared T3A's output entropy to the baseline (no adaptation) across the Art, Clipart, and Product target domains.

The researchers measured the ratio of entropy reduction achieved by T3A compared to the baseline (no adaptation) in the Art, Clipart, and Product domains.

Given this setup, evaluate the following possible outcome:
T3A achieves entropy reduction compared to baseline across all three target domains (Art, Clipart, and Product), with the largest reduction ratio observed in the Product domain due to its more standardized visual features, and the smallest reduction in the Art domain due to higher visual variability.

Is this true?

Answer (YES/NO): NO